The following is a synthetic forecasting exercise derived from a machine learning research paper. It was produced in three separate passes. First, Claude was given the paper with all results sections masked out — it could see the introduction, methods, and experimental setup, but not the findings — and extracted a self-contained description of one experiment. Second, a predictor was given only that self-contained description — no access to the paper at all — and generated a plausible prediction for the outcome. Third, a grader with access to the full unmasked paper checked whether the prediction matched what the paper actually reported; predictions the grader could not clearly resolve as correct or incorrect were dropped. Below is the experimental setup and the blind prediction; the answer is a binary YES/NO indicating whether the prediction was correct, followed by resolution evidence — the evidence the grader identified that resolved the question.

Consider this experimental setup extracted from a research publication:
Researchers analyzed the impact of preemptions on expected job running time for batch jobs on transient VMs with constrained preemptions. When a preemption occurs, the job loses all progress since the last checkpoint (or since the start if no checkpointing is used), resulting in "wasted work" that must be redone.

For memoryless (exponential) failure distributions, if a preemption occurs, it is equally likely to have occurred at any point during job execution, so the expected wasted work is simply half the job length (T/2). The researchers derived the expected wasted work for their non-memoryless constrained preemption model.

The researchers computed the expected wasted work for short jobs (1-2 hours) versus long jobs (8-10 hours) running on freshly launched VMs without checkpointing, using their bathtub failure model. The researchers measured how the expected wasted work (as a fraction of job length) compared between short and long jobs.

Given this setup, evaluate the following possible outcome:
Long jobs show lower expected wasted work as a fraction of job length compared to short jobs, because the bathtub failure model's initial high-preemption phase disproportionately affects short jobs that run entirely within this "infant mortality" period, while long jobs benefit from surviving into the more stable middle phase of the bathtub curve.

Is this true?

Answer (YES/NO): YES